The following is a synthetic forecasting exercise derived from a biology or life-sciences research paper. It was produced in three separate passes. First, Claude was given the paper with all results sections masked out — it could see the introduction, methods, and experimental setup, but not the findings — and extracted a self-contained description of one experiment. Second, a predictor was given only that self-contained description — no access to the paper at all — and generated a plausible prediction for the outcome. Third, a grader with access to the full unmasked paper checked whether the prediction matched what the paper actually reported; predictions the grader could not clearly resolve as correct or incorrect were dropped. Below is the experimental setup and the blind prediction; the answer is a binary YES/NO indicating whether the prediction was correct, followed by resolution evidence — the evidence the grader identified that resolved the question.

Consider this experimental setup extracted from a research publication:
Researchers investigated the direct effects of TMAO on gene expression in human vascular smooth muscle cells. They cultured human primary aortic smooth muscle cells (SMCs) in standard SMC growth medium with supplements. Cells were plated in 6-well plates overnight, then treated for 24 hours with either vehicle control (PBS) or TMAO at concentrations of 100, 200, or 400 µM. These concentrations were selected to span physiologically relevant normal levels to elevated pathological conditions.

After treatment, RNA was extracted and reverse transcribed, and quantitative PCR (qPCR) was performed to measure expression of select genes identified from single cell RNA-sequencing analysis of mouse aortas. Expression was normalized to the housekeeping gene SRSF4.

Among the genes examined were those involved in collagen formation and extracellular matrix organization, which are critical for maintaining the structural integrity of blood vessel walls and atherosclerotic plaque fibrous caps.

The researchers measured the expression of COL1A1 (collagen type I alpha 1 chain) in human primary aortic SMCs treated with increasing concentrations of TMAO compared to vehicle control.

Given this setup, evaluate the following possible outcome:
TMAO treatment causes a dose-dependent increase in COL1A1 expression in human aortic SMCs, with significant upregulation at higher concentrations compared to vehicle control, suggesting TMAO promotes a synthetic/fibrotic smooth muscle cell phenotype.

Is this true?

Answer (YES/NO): NO